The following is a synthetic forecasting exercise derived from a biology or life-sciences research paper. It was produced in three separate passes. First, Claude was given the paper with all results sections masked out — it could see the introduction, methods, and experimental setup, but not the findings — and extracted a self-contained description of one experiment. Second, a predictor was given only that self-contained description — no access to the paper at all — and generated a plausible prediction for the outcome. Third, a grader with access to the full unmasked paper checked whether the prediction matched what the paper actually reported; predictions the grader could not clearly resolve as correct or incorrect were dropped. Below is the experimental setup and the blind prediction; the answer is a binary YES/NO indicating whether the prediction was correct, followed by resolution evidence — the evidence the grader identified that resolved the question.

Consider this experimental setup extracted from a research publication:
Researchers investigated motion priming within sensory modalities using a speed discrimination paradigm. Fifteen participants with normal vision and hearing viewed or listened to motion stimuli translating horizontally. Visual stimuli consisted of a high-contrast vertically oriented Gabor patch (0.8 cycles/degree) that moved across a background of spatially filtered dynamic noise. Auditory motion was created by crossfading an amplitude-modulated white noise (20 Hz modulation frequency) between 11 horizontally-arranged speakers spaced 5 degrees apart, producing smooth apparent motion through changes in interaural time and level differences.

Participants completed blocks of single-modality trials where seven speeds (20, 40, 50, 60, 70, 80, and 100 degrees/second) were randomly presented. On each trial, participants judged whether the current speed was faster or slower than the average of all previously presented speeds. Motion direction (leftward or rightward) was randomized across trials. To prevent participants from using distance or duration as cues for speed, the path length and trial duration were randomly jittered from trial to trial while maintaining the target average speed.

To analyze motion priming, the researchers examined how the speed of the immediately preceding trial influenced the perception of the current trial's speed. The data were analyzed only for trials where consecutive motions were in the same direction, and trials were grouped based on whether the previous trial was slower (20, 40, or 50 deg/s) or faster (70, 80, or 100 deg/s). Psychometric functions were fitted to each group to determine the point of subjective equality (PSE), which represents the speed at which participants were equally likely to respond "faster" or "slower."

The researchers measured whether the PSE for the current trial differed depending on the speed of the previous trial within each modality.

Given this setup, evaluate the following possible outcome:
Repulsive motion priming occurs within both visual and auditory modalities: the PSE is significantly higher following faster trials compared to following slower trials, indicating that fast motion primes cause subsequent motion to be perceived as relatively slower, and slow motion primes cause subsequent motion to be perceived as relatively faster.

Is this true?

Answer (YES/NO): NO